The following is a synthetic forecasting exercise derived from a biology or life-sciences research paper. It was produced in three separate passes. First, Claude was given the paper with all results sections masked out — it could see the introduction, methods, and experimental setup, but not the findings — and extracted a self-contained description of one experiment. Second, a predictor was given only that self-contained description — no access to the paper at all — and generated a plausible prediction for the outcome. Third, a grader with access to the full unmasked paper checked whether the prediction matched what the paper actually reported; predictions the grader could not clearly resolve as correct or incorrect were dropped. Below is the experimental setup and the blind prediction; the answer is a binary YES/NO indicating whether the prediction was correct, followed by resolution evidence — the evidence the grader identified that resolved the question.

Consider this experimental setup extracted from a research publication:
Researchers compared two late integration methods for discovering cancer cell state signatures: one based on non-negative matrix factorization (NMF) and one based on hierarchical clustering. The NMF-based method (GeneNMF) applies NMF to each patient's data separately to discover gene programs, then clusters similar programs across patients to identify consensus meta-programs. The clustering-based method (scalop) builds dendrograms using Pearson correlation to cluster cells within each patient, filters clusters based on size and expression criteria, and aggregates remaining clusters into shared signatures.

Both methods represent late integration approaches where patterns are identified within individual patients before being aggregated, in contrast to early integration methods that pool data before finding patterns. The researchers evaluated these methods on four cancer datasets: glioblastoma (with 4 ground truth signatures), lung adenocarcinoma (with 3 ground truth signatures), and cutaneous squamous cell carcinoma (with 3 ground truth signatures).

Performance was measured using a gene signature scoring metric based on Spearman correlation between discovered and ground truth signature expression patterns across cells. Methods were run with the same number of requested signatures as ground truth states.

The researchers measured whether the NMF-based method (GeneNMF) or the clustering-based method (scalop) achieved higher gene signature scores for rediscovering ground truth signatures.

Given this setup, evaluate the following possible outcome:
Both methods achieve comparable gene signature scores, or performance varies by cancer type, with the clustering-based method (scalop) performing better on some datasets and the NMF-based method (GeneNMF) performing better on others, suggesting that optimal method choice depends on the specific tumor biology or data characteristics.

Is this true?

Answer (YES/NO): YES